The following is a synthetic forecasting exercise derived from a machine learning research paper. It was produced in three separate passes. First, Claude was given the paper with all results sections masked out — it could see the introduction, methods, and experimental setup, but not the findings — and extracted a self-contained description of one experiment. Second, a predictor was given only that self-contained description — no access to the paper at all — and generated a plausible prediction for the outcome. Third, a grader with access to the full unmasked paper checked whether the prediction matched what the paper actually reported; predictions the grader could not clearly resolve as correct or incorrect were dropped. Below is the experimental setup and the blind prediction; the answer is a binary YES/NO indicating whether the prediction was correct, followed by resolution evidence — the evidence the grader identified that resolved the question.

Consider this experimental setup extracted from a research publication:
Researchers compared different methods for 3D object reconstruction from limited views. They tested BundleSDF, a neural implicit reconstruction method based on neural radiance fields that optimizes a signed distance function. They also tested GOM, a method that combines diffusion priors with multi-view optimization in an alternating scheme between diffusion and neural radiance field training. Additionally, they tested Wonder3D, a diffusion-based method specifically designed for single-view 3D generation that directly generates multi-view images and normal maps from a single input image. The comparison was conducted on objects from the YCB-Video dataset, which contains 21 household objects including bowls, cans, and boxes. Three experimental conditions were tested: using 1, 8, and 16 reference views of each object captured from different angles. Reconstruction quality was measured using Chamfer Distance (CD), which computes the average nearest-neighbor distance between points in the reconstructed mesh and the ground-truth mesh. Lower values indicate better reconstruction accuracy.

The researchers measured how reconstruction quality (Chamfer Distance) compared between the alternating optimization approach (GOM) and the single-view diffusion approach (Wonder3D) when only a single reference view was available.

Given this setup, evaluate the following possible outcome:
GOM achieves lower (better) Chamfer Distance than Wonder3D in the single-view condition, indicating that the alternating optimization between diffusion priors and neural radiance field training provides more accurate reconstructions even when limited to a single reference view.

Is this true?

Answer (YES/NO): NO